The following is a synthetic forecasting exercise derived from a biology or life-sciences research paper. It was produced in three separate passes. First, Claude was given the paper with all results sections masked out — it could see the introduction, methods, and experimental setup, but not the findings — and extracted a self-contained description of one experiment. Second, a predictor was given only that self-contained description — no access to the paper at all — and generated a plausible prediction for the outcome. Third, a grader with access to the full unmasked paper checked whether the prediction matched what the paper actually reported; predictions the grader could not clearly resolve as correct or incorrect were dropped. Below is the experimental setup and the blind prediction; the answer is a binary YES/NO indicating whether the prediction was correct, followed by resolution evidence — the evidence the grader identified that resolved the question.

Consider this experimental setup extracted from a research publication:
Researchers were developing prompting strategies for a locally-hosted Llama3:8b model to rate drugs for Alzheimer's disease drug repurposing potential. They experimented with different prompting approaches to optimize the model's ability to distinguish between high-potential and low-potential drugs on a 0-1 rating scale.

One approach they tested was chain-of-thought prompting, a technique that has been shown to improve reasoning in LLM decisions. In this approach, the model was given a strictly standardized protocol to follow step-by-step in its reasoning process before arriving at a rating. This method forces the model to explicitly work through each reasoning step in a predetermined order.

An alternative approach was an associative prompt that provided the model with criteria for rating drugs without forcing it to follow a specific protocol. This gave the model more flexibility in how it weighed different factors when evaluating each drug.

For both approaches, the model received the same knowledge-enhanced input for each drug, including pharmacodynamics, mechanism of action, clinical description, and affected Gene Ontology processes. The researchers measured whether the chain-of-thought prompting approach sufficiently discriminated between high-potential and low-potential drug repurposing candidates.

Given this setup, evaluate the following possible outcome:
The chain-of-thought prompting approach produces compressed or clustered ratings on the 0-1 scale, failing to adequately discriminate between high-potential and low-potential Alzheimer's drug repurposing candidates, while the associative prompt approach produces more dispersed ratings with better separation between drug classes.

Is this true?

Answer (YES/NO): YES